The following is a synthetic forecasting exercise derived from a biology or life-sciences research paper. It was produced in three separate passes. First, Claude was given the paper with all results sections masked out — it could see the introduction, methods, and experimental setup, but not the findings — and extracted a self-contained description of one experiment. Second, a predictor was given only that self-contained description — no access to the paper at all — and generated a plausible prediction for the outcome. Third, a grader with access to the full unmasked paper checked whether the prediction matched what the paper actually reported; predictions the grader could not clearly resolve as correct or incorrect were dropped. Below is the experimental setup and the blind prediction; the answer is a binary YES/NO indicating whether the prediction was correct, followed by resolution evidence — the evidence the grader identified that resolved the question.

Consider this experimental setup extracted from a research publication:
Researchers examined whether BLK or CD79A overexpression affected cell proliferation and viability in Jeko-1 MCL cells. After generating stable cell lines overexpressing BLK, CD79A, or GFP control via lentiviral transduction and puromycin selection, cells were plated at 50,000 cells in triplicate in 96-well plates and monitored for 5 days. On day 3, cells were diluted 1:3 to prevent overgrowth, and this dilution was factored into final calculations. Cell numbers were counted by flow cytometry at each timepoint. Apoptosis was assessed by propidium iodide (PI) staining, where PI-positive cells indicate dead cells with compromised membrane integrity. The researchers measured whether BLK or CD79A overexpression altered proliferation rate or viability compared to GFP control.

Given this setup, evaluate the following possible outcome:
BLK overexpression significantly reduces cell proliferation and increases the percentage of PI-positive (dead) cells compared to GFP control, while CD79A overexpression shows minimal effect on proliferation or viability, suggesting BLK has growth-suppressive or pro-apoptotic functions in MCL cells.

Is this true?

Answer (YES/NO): NO